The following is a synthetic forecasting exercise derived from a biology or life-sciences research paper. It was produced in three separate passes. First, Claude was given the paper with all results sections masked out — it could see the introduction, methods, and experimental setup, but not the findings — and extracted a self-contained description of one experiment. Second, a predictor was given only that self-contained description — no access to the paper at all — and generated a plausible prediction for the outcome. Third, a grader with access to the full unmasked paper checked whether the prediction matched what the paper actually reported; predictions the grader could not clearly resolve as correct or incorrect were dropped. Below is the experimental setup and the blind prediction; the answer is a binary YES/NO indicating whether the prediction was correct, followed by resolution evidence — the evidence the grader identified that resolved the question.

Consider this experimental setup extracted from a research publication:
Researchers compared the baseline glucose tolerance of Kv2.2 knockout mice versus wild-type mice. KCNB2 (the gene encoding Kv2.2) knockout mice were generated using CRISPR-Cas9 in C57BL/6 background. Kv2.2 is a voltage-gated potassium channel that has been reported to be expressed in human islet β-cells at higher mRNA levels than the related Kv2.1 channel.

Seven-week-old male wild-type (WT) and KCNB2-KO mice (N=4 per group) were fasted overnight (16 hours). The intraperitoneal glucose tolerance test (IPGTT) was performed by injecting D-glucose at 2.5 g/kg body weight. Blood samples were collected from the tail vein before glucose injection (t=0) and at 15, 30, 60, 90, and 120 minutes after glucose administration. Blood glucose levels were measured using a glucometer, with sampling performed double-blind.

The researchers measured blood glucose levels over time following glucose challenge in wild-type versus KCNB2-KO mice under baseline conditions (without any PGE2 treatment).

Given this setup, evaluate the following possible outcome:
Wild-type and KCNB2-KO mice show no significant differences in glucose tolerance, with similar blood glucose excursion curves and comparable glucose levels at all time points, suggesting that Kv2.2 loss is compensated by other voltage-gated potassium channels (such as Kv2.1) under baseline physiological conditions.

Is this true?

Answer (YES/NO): YES